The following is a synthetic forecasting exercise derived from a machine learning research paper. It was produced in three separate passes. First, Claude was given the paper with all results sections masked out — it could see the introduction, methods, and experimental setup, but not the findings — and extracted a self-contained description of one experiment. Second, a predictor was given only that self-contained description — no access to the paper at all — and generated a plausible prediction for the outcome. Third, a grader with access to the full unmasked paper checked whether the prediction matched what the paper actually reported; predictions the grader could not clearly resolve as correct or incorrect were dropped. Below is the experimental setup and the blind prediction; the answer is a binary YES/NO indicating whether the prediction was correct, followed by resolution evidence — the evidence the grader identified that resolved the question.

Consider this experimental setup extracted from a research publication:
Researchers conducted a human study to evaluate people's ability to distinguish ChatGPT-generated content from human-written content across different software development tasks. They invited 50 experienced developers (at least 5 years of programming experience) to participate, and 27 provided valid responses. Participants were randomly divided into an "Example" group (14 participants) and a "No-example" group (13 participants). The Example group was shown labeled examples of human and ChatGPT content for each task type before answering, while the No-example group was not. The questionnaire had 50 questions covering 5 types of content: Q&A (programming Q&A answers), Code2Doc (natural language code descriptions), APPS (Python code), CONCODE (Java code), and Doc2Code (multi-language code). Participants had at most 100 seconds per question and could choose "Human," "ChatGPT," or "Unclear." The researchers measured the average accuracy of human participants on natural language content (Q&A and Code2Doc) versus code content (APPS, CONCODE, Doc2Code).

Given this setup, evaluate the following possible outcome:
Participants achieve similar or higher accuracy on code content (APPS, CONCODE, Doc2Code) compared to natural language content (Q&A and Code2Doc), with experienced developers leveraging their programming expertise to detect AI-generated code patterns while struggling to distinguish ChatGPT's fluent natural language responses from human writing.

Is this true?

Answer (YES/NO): NO